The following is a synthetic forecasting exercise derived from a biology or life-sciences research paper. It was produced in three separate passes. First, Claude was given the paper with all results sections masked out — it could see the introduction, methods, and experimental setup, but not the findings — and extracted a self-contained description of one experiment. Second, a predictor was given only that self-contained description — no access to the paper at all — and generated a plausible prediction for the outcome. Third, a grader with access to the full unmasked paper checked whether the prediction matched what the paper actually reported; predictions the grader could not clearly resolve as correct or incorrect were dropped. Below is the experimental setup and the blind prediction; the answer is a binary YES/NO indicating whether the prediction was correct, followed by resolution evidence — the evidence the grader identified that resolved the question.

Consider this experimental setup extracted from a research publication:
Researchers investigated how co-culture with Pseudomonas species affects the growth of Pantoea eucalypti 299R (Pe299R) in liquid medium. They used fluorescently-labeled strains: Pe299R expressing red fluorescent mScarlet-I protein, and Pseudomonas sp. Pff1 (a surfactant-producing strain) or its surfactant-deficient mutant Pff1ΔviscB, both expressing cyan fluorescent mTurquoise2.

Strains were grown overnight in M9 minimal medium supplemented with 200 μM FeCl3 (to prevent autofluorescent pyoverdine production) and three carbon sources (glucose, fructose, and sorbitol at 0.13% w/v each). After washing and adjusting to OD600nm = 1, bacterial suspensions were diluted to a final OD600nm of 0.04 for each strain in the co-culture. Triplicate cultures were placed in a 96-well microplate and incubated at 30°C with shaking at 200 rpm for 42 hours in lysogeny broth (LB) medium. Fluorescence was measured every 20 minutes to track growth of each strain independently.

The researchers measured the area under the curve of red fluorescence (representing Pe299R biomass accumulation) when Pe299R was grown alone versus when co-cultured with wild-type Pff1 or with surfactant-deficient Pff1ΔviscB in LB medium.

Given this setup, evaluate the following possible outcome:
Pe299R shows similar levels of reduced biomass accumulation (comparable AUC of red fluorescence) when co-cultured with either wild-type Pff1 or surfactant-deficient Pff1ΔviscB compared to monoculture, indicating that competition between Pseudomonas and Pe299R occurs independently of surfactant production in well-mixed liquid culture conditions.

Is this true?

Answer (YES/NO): YES